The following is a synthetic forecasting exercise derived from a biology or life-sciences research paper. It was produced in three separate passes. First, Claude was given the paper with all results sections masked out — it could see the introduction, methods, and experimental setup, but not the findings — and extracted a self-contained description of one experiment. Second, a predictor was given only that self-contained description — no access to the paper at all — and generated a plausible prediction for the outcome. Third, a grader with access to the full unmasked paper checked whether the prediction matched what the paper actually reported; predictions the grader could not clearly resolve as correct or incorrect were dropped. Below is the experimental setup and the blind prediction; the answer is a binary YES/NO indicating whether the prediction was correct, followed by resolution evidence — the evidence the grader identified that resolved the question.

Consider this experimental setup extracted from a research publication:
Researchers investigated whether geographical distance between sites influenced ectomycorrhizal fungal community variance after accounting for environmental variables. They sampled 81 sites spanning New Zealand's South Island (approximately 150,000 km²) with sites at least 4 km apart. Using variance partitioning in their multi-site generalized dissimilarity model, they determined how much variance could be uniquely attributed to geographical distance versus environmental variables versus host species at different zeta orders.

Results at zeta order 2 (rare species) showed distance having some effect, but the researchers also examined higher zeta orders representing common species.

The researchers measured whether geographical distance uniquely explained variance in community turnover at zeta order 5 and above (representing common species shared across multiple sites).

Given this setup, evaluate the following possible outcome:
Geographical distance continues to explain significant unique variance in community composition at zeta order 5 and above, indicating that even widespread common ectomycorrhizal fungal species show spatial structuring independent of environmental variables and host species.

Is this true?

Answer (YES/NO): NO